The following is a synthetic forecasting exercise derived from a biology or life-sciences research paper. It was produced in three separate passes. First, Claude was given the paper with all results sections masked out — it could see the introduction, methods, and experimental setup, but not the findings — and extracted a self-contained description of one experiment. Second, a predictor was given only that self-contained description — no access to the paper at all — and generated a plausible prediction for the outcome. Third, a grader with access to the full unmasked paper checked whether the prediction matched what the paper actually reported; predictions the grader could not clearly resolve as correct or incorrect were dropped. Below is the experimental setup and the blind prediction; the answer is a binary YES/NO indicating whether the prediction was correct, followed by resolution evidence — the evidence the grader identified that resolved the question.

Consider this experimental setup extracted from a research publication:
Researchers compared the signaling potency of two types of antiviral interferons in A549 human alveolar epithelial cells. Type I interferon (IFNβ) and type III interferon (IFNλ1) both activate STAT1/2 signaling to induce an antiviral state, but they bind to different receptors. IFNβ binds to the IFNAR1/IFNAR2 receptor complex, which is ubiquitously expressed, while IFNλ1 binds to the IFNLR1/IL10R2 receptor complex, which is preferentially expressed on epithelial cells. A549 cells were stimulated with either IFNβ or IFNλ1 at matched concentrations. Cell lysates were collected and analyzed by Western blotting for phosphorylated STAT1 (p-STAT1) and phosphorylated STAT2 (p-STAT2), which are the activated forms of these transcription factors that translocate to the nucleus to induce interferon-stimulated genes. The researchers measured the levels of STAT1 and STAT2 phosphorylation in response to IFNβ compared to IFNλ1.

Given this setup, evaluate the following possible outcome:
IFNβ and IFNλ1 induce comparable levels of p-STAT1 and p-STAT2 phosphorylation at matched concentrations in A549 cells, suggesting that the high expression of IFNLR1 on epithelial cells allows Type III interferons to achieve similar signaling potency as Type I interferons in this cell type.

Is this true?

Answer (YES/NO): NO